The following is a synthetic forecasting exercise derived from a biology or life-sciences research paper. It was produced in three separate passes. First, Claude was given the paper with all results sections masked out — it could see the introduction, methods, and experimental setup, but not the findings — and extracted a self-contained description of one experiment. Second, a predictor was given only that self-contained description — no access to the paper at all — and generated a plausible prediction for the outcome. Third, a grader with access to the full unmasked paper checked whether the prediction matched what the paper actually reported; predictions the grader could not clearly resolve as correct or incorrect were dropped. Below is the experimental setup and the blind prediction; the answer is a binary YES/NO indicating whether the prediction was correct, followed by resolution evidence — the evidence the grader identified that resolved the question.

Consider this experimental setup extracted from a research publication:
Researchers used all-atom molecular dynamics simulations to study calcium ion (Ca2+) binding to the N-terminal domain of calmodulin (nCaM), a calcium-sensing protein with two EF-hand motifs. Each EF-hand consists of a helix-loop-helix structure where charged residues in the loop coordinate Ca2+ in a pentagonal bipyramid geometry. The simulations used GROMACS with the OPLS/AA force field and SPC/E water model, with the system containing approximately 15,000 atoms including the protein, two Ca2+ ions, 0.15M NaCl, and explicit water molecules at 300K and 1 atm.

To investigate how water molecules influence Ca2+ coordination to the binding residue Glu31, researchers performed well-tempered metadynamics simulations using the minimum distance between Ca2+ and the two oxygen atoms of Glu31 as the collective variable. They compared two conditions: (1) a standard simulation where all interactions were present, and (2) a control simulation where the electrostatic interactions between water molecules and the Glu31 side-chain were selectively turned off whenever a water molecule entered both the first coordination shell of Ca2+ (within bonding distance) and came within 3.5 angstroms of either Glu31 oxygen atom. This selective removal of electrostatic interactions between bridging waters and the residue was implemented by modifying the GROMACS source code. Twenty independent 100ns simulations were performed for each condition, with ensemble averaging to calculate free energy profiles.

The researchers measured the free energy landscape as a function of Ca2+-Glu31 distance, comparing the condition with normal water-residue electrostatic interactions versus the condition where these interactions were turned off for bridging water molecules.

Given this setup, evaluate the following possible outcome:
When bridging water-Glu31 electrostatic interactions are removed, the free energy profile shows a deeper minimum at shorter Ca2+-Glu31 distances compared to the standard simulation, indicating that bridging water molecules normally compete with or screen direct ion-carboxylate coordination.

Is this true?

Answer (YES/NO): NO